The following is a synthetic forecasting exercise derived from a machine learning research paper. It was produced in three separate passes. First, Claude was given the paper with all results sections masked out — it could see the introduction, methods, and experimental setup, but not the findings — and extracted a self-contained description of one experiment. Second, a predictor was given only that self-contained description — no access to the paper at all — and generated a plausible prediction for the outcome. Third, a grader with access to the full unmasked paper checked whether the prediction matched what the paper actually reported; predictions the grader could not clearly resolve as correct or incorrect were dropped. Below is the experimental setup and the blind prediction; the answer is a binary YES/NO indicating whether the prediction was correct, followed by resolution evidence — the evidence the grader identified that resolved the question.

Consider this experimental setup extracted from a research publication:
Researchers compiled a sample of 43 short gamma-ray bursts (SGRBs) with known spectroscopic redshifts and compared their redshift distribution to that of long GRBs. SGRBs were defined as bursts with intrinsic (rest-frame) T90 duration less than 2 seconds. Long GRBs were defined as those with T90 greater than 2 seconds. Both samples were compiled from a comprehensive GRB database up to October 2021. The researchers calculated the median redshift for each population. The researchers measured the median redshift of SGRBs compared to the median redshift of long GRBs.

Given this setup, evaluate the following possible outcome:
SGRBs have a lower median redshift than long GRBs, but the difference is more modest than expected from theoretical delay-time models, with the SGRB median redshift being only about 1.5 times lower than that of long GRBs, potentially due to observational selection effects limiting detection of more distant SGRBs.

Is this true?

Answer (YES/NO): NO